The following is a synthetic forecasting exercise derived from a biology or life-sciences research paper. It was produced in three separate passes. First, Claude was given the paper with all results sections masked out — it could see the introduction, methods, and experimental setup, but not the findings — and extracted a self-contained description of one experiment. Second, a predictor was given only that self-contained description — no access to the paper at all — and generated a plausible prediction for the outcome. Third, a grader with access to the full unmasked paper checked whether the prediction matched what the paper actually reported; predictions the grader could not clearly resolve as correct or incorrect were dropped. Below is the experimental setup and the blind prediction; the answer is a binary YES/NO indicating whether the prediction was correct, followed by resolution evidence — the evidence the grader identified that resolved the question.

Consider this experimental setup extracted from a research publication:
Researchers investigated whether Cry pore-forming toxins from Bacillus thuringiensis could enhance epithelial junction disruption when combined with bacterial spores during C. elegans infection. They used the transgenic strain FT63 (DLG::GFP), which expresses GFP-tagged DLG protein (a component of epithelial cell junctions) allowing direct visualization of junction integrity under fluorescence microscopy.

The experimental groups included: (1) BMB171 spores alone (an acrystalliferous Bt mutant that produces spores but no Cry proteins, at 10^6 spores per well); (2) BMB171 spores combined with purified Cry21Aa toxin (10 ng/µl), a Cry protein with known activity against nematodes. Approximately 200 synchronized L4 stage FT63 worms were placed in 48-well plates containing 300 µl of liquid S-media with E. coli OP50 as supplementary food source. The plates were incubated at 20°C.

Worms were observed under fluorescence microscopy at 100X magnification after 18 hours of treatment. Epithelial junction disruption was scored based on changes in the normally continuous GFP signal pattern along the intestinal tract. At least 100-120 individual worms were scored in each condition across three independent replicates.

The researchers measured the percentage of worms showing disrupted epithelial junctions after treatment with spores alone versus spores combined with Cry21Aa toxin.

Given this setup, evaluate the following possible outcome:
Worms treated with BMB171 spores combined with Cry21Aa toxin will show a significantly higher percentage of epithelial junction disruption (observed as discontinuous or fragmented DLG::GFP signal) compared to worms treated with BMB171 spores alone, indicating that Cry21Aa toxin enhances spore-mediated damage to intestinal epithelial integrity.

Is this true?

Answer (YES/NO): YES